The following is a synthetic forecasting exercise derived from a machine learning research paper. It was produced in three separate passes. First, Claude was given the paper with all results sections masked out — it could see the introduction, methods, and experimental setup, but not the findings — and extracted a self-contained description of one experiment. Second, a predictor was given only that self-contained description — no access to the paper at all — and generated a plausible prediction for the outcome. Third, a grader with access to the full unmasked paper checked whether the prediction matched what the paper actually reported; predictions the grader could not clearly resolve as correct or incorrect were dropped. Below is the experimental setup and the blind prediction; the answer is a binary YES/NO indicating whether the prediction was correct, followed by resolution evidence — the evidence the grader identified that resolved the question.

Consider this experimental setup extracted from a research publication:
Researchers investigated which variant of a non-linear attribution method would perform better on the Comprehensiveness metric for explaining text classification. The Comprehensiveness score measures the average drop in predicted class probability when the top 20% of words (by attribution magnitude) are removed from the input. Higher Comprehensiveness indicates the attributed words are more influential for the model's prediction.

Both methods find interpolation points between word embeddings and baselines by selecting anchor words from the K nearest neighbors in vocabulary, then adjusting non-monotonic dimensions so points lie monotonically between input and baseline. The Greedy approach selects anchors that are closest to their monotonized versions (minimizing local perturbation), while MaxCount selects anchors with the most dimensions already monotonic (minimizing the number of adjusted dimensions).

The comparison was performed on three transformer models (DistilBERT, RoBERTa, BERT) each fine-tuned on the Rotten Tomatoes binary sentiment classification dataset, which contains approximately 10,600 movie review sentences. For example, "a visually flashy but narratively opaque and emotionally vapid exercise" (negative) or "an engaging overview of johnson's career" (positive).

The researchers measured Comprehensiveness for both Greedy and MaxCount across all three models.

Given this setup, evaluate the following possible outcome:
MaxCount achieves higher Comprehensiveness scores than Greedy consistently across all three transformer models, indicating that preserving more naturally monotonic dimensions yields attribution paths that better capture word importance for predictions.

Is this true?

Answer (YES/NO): NO